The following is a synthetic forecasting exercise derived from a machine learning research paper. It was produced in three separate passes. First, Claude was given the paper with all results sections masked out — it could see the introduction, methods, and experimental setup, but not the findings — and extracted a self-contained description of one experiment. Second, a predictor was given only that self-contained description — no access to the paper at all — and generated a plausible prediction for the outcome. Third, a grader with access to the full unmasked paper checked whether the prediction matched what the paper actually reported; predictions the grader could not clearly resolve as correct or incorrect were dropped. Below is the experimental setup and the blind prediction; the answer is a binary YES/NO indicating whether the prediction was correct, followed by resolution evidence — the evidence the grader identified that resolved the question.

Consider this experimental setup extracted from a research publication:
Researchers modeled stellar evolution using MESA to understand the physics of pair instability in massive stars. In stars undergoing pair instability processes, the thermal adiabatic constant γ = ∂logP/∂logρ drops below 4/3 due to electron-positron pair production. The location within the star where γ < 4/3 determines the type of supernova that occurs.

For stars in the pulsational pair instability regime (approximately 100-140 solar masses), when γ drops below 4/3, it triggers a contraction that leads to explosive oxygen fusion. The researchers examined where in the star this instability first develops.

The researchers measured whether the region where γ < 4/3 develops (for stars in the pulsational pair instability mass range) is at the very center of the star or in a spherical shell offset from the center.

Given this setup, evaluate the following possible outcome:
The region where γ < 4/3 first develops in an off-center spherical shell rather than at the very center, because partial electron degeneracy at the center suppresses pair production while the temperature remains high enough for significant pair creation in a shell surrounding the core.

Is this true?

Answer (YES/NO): YES